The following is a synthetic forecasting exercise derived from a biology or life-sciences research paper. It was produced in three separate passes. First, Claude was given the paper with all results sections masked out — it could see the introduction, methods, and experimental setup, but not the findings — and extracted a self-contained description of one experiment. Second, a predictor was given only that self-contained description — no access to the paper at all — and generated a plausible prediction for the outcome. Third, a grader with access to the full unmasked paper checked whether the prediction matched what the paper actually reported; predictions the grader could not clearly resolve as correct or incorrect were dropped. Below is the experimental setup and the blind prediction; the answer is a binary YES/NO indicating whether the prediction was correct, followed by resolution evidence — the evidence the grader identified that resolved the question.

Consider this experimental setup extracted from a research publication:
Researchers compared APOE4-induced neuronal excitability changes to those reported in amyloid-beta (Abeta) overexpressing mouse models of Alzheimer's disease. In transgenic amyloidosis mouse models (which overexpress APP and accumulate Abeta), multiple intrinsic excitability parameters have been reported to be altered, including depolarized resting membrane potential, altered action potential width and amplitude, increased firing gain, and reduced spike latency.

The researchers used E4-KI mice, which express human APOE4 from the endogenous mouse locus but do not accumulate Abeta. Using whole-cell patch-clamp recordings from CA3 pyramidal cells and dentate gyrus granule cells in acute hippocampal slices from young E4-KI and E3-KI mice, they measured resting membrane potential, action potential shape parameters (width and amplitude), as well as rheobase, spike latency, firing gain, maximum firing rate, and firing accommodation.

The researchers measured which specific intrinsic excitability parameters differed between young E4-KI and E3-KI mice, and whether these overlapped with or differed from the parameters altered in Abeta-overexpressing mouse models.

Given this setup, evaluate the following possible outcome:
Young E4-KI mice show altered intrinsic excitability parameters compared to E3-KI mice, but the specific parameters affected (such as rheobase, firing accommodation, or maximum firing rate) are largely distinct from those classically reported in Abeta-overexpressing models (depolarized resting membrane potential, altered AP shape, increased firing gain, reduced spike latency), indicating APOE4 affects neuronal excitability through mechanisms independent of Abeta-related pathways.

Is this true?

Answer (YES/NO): NO